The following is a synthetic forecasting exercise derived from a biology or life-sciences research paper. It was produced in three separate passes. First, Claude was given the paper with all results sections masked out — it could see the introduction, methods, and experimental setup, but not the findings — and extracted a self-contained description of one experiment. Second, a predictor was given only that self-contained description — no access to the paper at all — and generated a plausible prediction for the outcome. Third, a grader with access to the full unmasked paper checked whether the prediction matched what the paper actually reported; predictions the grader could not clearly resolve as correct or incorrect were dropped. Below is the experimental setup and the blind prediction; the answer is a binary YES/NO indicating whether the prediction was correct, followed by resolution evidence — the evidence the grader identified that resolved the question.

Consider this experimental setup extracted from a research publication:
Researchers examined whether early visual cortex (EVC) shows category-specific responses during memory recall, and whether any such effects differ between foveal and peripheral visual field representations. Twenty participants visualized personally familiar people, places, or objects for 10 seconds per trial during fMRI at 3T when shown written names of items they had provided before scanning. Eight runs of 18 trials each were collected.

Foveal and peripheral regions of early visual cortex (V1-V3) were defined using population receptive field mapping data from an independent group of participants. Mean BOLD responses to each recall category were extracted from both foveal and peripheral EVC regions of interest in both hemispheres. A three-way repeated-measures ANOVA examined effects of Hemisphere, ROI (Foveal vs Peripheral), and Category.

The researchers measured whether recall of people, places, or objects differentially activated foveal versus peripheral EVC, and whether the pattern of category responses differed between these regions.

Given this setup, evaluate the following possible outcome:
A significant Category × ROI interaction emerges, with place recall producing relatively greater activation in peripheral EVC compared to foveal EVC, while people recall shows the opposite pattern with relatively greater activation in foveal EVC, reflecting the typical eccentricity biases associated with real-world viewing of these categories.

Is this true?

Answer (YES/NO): NO